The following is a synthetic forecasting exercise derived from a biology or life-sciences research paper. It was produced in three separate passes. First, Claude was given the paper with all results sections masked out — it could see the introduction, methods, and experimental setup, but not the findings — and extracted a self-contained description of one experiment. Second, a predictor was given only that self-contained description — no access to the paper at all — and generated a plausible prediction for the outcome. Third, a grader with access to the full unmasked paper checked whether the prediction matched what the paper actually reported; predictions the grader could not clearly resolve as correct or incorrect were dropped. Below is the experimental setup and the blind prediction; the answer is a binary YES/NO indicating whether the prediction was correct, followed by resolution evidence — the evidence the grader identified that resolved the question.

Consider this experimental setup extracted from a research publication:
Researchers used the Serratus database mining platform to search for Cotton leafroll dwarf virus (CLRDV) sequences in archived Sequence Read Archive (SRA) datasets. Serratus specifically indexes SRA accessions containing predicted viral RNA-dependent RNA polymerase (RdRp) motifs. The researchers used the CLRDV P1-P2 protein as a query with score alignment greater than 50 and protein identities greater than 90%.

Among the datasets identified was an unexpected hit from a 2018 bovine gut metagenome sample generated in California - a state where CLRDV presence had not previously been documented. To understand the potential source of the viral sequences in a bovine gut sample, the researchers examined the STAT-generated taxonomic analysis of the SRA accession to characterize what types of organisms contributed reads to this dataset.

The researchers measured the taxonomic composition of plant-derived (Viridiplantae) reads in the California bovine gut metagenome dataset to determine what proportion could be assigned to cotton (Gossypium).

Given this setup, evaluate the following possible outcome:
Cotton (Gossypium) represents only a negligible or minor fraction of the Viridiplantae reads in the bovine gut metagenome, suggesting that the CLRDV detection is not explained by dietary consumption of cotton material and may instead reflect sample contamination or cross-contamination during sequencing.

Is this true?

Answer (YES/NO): NO